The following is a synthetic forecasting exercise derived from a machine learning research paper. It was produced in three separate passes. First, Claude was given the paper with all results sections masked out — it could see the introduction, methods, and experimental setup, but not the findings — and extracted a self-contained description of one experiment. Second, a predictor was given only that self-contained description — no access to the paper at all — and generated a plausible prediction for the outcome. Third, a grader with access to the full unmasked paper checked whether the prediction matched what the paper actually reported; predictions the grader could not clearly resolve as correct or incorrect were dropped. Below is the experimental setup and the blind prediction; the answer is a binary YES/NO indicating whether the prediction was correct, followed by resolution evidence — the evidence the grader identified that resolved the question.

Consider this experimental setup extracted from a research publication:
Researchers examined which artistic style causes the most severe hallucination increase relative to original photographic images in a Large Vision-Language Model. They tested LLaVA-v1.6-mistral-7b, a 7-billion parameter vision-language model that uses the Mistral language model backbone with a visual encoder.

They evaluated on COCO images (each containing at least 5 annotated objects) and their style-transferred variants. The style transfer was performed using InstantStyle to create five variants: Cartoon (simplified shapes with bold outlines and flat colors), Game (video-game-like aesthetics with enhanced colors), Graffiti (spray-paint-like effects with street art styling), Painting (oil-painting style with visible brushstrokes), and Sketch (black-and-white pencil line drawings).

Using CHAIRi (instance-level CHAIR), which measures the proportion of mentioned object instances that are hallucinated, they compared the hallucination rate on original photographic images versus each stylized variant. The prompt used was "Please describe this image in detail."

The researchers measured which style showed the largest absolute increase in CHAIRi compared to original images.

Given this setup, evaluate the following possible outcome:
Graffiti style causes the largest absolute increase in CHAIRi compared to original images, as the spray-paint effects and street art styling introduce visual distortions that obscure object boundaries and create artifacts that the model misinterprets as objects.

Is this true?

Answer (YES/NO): NO